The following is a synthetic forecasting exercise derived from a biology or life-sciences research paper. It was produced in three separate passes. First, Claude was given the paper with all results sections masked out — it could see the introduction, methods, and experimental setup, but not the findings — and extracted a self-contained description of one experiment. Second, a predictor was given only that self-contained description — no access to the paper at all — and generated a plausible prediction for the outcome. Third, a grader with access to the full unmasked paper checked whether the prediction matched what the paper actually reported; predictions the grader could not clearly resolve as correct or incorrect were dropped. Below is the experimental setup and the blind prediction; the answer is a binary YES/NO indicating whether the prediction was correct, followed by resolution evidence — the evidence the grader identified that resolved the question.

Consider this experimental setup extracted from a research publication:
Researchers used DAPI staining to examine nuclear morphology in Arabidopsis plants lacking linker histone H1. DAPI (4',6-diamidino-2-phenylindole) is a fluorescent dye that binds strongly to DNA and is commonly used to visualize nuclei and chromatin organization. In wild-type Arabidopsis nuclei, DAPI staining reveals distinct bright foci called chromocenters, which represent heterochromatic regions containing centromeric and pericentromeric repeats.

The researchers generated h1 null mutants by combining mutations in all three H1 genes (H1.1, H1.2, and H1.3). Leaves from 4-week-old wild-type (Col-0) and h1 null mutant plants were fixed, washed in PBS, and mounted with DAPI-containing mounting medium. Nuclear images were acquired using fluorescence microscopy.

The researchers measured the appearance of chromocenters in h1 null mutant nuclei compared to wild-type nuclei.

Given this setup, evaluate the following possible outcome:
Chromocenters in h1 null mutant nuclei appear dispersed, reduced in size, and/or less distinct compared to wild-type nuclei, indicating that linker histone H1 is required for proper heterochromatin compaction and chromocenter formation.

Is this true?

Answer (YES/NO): YES